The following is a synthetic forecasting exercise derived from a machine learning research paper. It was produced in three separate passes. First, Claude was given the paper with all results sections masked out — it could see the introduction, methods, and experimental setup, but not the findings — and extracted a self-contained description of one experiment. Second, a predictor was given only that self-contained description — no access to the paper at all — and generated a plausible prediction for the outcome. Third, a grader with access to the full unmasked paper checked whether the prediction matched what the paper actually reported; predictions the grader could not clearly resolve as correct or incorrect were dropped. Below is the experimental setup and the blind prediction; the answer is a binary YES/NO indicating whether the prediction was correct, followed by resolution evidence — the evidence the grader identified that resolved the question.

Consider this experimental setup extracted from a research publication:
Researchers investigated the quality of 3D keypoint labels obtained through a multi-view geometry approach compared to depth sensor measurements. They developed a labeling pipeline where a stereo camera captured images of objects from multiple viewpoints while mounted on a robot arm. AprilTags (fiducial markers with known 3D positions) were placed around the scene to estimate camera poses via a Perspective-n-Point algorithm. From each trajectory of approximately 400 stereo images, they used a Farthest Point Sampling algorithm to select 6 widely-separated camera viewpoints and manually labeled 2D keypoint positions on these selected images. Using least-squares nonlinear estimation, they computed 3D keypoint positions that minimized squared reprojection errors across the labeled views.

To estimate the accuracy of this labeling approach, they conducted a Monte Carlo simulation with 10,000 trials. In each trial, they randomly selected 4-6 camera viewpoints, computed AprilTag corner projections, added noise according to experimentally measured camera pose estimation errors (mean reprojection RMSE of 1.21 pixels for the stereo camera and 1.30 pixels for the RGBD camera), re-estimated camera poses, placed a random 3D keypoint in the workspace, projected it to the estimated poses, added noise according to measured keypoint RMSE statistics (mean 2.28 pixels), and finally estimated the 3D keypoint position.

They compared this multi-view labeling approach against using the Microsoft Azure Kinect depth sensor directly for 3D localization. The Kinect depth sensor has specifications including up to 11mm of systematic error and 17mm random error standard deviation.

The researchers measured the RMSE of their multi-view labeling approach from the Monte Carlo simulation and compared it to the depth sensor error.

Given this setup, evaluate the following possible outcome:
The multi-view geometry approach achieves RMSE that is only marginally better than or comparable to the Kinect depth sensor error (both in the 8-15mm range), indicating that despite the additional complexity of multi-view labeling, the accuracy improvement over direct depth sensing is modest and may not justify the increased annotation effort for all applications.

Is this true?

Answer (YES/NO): NO